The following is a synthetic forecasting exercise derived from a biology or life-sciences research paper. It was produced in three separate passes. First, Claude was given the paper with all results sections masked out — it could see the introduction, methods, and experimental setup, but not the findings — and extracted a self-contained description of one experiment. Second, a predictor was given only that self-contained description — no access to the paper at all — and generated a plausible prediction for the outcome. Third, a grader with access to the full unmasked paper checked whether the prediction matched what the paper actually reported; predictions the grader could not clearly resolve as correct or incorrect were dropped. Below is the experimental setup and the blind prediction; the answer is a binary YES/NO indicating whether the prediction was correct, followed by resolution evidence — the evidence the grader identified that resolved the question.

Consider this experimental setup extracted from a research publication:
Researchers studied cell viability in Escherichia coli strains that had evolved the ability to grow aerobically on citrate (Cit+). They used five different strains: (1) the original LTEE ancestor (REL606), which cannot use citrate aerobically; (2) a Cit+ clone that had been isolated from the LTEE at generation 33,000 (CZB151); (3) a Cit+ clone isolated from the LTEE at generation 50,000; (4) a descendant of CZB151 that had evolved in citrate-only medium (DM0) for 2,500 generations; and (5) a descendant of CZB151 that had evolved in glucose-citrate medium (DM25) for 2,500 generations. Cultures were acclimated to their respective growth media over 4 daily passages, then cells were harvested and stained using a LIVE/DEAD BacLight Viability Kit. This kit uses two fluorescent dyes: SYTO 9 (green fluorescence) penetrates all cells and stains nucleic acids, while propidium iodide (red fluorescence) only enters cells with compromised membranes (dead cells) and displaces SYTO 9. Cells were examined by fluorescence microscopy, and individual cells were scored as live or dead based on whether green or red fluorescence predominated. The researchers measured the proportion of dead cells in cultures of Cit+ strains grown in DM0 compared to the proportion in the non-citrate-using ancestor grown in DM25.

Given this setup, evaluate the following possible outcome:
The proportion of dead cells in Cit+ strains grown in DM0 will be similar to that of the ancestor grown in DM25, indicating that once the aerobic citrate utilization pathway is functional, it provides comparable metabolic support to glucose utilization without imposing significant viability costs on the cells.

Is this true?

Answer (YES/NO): NO